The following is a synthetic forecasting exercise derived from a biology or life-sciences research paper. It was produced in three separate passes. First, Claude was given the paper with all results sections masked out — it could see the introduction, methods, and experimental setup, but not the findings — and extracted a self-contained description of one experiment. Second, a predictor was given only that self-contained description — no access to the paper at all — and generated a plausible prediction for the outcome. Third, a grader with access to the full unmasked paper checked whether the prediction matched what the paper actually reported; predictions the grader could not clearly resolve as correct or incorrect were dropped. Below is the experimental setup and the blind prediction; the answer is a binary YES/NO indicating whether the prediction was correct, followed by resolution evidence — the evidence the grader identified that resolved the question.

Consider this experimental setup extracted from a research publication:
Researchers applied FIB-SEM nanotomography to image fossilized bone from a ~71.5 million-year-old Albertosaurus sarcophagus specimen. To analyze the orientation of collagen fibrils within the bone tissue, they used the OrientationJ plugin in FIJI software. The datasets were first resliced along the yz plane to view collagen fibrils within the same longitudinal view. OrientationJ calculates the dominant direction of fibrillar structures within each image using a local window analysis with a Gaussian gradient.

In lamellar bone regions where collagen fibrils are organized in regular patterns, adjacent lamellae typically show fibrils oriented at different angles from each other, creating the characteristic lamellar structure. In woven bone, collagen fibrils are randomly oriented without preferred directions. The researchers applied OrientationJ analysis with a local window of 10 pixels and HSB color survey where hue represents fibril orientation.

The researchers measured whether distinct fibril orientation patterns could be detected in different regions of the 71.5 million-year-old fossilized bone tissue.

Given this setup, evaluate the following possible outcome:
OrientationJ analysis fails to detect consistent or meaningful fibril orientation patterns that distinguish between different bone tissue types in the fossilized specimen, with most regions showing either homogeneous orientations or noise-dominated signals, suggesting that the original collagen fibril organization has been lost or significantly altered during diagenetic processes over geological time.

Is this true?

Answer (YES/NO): NO